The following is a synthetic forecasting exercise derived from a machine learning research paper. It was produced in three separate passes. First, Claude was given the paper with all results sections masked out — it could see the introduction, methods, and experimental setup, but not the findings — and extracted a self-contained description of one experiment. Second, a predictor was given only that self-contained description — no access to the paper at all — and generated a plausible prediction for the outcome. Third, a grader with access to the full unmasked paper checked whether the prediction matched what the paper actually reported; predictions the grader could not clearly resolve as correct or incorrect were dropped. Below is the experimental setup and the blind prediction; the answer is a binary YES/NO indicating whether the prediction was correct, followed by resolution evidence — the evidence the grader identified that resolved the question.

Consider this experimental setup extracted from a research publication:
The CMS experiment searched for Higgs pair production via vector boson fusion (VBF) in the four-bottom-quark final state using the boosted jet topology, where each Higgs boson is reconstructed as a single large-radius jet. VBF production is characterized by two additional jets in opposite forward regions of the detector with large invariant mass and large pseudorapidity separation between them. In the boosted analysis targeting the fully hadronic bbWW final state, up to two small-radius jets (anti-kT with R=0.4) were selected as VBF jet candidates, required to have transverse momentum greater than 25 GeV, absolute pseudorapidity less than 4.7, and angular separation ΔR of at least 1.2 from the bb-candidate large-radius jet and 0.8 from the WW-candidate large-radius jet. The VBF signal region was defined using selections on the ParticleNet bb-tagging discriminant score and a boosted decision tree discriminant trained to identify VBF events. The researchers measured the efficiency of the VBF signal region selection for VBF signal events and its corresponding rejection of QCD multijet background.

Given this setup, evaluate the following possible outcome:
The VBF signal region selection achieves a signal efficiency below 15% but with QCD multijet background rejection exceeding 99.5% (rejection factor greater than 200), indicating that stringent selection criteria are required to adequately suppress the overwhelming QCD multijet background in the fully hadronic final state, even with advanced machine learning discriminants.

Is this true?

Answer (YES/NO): NO